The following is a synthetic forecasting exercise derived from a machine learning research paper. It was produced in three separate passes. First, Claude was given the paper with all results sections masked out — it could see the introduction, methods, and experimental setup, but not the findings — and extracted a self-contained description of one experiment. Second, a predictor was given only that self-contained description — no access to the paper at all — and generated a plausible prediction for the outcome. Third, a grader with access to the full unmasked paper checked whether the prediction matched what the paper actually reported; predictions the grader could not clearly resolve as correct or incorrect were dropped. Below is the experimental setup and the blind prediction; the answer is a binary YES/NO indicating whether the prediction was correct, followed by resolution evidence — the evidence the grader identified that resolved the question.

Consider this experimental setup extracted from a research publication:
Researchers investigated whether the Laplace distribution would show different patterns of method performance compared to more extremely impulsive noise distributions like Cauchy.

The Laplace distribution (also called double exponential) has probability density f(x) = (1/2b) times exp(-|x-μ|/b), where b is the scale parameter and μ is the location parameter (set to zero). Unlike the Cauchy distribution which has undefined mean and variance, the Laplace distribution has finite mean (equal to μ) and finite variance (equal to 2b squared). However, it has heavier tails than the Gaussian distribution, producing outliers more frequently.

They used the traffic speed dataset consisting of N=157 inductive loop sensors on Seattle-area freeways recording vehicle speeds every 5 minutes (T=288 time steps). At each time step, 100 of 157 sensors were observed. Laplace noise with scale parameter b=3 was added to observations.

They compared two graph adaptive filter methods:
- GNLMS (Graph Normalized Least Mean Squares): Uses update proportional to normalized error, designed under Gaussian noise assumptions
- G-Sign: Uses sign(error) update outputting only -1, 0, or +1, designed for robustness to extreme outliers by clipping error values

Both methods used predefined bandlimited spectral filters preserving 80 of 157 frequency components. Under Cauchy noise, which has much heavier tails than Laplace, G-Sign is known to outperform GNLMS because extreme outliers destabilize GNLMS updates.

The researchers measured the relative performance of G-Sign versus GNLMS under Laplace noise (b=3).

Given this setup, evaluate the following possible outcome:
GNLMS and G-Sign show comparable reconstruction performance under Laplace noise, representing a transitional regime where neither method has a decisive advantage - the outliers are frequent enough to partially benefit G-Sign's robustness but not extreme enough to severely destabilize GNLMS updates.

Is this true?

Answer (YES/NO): NO